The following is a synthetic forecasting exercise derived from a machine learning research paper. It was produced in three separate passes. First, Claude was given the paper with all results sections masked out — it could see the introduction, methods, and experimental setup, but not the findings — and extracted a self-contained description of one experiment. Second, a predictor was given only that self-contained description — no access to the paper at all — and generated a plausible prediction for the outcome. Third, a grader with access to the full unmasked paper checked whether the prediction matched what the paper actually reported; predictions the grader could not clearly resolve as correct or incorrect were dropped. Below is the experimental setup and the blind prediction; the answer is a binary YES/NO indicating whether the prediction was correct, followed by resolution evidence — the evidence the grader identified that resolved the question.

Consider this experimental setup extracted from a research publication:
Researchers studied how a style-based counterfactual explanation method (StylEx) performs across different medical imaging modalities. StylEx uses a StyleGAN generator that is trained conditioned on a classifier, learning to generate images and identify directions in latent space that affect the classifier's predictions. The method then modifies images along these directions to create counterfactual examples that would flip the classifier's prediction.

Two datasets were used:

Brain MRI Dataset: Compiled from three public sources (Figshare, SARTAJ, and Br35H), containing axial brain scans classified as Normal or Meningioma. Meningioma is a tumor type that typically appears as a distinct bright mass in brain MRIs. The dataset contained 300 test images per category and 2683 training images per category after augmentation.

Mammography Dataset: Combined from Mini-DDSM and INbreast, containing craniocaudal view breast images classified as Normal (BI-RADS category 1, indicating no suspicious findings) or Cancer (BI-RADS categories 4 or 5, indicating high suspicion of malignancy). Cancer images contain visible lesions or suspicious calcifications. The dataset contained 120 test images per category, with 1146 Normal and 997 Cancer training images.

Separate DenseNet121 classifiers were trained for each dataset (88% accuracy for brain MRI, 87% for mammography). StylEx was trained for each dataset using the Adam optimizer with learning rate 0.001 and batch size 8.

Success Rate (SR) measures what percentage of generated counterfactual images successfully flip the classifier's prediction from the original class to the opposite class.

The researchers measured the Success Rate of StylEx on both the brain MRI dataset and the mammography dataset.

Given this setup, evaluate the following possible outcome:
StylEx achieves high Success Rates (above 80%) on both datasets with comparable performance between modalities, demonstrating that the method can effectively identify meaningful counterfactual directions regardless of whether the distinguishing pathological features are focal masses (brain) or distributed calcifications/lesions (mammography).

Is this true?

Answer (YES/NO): NO